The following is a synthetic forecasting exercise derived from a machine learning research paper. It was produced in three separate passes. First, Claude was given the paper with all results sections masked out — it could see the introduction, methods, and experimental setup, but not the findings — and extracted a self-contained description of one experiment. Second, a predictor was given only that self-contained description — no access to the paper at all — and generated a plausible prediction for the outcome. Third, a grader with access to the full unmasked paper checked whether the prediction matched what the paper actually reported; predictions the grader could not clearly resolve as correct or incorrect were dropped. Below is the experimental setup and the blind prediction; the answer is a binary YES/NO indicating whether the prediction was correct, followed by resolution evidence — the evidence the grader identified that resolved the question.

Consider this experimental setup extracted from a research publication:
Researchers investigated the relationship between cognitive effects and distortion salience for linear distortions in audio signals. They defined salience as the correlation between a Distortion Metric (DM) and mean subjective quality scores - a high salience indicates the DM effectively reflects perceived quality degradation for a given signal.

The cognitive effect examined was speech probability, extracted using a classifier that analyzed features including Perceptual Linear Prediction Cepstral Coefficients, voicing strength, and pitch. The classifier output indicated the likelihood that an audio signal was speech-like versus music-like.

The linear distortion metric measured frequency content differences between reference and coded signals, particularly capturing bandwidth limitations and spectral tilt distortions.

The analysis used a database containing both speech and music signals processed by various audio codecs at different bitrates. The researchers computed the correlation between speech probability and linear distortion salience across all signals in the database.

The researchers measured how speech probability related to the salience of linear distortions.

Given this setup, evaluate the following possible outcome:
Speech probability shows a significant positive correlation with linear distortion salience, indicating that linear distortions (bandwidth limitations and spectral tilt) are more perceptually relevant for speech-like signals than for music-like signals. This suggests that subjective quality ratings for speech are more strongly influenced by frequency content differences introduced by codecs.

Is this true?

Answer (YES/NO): NO